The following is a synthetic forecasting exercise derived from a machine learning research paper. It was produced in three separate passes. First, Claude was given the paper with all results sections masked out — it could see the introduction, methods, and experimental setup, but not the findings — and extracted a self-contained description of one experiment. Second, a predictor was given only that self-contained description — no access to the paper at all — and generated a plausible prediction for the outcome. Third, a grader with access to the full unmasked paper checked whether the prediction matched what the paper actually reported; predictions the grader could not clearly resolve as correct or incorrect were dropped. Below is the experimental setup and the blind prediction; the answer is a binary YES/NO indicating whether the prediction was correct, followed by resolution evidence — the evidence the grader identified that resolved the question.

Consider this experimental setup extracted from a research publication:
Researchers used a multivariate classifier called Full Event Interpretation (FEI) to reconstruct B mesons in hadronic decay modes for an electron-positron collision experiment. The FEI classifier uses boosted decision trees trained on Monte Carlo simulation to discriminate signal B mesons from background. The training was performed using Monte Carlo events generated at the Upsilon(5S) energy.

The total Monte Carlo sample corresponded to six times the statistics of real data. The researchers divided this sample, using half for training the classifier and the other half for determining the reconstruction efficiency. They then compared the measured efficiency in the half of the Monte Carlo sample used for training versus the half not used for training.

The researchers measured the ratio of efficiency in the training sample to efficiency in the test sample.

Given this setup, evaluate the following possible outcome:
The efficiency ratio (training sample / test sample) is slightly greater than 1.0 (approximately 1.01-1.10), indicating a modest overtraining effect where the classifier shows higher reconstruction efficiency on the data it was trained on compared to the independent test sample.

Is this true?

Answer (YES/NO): YES